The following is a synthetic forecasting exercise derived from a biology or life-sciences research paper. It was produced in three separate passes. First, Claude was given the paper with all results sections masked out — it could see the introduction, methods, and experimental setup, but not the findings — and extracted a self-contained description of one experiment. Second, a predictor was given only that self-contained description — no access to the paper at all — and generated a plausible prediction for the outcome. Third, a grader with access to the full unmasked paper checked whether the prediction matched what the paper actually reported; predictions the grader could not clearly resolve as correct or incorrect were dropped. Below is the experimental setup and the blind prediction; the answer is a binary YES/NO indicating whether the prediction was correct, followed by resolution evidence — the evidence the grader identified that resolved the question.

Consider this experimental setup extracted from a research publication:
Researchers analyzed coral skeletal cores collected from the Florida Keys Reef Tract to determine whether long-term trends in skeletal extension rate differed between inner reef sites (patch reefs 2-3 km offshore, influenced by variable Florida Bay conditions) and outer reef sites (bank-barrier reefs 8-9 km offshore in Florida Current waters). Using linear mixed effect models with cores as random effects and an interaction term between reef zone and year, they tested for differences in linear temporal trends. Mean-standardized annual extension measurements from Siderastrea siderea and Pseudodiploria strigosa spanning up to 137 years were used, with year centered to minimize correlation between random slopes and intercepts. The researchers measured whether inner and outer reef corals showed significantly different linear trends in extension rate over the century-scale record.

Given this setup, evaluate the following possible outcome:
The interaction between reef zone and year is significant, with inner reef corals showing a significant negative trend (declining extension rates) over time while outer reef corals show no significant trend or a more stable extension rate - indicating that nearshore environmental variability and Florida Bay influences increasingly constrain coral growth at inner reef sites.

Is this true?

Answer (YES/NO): NO